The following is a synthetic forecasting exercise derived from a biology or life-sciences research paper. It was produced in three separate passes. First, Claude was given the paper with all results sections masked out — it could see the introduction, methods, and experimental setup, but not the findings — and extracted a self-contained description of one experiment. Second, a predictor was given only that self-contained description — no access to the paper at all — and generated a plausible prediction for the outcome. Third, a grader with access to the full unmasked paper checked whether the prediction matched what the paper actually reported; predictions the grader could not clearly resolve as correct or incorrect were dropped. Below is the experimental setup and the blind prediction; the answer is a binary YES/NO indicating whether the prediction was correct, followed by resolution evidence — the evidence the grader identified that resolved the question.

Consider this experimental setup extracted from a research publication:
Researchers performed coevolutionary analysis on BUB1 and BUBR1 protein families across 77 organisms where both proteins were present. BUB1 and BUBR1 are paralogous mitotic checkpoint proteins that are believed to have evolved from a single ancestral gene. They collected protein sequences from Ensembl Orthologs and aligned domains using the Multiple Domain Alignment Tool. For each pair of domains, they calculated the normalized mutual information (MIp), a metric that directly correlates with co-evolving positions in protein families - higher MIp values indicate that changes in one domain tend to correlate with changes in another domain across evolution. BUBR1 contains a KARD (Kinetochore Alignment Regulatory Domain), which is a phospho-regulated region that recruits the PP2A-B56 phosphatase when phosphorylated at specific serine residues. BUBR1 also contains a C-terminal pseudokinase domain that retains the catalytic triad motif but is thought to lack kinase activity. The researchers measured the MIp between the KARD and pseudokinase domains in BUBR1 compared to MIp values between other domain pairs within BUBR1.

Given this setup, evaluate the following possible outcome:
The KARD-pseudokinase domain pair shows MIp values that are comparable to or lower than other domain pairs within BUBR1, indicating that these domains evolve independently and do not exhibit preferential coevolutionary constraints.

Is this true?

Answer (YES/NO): NO